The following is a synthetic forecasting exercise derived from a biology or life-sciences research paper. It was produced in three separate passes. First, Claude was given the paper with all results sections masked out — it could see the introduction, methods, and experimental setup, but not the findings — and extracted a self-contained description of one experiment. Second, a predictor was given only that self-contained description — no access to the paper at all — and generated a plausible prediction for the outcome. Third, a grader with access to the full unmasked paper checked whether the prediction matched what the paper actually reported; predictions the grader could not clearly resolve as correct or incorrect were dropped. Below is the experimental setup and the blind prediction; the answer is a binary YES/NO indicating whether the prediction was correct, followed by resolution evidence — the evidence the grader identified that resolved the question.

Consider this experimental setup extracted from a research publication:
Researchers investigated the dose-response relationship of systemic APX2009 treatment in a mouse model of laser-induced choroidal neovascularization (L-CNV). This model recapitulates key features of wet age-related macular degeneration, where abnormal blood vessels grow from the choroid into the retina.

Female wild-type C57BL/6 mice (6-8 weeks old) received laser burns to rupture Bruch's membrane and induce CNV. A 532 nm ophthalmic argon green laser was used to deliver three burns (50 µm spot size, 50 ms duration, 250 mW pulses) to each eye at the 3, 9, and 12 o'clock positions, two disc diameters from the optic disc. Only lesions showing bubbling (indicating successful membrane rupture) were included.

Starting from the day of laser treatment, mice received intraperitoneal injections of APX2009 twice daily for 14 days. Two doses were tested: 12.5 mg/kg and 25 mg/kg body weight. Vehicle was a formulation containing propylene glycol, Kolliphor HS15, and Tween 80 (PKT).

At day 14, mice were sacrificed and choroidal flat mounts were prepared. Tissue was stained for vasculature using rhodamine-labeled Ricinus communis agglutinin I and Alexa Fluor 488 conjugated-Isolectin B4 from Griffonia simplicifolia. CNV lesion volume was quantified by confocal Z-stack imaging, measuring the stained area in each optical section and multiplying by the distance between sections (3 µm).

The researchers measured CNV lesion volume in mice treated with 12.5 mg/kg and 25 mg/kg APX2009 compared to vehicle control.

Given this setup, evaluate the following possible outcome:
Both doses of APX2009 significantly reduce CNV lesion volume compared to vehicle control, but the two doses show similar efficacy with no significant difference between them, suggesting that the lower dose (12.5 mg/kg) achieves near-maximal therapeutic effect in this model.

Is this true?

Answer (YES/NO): NO